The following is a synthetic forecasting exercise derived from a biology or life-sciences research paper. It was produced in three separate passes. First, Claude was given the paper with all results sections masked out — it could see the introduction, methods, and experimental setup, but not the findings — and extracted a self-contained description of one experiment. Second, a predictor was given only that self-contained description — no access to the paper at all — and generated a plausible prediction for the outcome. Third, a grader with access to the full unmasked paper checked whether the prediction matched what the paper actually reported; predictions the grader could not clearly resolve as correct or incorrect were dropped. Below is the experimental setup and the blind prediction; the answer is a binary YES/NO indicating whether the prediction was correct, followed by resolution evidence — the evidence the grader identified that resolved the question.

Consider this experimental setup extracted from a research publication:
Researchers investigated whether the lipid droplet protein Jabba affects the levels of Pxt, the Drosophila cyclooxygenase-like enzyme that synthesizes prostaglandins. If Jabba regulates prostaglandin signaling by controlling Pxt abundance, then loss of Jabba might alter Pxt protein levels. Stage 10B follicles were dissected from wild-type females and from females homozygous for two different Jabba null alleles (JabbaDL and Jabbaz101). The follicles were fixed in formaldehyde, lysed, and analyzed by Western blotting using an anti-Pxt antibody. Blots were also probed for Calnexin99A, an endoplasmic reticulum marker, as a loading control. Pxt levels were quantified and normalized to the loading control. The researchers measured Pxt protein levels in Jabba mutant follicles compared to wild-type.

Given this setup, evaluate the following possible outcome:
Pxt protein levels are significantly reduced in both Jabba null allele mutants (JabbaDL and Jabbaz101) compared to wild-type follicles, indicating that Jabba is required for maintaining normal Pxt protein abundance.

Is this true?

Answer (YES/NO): NO